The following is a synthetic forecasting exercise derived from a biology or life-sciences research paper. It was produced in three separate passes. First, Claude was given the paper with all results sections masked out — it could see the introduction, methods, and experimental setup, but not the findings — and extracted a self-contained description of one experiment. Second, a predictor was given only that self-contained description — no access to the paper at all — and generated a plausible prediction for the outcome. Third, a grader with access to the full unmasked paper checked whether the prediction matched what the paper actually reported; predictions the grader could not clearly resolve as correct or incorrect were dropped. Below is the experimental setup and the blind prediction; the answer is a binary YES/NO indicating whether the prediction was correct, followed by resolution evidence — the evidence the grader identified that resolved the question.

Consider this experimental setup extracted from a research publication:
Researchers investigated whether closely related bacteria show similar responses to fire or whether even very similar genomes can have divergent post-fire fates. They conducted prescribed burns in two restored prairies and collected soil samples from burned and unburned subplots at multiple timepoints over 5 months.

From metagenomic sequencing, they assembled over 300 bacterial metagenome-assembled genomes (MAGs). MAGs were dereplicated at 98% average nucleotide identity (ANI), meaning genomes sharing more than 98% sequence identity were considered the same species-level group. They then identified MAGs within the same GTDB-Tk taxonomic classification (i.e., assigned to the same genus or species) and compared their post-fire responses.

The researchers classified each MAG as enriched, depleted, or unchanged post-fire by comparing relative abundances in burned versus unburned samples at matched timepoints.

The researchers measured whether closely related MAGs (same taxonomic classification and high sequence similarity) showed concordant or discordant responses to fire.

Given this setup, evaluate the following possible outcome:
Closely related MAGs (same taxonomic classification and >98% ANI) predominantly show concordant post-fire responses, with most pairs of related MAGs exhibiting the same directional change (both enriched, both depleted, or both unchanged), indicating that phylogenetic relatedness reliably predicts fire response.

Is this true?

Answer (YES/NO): NO